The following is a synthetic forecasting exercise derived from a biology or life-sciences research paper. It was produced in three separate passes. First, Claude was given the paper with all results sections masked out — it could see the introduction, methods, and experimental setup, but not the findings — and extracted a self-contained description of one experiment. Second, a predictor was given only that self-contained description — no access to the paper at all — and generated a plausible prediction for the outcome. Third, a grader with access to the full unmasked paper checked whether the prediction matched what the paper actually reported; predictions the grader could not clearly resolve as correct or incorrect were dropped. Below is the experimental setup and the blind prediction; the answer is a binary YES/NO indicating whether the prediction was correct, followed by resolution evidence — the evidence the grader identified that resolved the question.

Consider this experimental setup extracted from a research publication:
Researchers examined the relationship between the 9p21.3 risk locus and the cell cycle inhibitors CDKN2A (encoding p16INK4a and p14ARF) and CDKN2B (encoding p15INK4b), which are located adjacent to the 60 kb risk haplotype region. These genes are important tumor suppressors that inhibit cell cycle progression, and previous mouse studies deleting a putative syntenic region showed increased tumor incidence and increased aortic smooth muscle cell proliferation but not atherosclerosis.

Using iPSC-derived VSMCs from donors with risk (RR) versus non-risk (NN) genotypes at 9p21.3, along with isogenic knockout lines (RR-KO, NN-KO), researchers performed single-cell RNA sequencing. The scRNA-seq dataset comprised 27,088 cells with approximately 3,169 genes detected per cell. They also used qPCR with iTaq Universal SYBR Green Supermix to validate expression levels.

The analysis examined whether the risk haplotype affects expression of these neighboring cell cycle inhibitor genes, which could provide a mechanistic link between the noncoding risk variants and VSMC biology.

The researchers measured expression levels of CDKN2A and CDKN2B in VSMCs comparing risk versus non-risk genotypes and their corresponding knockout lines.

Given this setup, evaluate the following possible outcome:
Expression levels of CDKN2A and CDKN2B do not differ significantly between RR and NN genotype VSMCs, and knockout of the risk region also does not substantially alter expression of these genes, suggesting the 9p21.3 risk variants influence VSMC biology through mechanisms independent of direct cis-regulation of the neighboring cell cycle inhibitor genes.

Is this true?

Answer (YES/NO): YES